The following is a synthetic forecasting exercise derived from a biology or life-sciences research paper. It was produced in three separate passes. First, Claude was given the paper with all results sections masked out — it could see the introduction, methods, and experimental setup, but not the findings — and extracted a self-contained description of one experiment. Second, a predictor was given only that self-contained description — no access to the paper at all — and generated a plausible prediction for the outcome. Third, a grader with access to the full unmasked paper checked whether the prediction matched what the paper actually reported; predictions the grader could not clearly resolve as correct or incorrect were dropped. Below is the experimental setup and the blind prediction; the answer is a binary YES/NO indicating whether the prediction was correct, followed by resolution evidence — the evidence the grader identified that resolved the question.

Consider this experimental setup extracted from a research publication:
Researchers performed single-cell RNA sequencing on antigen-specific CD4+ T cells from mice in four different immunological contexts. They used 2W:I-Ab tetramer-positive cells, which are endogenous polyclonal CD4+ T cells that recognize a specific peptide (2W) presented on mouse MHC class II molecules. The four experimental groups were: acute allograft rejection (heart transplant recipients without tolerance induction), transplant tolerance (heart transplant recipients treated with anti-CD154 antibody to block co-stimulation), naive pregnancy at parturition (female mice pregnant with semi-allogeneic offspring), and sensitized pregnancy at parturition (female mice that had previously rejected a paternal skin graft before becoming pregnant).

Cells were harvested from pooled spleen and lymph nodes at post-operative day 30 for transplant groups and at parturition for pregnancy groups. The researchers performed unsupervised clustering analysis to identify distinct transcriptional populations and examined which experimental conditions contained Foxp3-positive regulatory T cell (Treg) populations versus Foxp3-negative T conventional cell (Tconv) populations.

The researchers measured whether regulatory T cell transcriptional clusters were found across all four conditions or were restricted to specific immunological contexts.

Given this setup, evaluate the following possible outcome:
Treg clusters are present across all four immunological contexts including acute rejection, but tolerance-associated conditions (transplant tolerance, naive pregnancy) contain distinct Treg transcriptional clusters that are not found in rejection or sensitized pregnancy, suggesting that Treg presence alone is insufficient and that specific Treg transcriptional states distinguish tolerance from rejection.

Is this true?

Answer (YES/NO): NO